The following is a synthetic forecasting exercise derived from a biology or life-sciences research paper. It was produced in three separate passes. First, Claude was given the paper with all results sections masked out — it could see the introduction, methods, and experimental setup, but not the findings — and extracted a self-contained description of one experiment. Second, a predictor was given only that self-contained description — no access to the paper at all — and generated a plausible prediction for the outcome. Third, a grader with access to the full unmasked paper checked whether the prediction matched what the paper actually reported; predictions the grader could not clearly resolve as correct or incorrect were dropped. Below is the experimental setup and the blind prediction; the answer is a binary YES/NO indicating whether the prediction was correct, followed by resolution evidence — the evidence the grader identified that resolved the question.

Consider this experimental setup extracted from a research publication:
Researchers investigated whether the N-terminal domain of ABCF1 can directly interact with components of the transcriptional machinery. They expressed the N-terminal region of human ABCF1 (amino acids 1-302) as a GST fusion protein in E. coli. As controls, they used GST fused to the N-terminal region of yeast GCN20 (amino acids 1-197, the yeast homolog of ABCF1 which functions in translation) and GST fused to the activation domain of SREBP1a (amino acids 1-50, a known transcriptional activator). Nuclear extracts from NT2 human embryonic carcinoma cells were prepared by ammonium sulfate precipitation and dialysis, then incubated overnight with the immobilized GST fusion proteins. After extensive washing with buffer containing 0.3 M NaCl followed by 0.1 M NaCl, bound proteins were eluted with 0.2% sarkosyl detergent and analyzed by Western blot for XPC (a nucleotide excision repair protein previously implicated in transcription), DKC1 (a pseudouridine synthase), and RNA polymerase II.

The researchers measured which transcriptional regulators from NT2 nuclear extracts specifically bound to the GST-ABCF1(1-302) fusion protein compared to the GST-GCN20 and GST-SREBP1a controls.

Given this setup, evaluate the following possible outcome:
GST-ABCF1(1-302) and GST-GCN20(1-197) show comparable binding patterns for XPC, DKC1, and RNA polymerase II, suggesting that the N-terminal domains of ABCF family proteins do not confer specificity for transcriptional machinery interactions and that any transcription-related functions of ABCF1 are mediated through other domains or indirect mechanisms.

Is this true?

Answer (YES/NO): NO